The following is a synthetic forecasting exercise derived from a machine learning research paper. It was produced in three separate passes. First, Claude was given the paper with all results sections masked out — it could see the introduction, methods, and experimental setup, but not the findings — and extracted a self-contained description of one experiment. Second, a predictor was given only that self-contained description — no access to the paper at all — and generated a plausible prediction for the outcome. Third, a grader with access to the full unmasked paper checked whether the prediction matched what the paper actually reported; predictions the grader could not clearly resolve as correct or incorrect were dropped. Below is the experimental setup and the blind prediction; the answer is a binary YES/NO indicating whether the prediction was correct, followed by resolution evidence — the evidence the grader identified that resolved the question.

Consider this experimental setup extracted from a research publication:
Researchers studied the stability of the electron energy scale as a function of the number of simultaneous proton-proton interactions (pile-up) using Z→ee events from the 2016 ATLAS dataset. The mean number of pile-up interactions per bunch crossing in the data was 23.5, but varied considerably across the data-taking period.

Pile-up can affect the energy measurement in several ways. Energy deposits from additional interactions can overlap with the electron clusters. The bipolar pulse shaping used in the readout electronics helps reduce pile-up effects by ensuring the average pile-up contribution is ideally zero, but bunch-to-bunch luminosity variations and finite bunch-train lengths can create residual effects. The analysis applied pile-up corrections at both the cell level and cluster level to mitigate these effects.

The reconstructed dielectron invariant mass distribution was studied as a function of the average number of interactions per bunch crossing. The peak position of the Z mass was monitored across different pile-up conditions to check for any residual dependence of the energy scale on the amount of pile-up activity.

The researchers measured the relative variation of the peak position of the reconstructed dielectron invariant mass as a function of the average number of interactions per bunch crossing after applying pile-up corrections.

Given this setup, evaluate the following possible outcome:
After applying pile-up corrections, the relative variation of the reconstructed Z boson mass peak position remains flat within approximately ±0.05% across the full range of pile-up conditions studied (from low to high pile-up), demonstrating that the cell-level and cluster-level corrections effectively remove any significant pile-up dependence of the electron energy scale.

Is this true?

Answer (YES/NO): YES